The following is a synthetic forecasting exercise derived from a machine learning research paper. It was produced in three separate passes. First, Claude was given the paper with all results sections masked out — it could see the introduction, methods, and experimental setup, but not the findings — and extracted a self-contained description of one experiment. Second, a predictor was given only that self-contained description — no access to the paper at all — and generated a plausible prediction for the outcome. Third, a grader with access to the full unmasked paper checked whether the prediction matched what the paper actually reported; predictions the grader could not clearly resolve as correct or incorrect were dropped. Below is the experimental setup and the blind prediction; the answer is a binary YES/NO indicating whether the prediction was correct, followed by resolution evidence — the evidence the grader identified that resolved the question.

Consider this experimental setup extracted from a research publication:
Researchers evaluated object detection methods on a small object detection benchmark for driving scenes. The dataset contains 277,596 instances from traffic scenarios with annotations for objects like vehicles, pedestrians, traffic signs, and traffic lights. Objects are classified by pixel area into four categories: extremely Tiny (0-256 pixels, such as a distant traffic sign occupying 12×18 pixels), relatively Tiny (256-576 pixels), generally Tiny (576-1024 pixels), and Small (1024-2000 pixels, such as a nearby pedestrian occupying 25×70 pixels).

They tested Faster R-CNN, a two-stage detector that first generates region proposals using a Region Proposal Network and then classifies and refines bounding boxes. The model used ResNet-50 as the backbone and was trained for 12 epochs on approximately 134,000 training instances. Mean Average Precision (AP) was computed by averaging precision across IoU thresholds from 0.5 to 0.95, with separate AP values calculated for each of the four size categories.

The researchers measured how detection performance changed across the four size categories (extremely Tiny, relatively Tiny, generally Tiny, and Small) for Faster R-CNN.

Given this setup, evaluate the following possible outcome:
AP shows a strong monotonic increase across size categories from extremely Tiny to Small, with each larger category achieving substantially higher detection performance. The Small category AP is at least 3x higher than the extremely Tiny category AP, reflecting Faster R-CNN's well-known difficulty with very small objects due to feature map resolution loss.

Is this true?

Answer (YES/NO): NO